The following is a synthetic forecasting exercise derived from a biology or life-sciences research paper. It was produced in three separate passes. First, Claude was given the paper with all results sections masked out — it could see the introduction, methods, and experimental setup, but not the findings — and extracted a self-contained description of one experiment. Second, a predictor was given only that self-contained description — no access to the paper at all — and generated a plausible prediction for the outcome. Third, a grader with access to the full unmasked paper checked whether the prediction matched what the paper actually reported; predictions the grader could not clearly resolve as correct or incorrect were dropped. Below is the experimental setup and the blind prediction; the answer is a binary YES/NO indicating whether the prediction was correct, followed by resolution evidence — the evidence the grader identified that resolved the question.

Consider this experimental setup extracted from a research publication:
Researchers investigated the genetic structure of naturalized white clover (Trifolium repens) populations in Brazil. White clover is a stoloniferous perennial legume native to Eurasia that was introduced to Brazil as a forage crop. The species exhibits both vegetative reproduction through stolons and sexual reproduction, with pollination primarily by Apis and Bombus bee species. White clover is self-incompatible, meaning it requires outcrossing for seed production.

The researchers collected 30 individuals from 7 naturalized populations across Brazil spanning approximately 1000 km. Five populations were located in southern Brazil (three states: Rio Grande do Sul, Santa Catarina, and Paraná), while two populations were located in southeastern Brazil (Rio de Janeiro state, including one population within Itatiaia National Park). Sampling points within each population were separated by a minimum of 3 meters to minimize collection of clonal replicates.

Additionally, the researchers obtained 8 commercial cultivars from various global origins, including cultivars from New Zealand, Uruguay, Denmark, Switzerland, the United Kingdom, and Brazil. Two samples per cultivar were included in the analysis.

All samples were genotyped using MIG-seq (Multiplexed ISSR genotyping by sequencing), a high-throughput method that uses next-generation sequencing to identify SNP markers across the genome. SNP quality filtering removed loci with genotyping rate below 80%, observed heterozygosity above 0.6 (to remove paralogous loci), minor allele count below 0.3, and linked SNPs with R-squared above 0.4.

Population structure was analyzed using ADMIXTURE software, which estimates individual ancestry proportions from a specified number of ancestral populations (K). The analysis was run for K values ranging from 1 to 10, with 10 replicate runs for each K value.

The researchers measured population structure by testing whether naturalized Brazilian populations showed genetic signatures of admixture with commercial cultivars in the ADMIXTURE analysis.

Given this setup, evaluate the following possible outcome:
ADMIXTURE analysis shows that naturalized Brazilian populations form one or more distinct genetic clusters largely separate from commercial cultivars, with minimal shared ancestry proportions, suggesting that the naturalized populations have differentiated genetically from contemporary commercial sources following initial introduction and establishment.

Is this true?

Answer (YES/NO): NO